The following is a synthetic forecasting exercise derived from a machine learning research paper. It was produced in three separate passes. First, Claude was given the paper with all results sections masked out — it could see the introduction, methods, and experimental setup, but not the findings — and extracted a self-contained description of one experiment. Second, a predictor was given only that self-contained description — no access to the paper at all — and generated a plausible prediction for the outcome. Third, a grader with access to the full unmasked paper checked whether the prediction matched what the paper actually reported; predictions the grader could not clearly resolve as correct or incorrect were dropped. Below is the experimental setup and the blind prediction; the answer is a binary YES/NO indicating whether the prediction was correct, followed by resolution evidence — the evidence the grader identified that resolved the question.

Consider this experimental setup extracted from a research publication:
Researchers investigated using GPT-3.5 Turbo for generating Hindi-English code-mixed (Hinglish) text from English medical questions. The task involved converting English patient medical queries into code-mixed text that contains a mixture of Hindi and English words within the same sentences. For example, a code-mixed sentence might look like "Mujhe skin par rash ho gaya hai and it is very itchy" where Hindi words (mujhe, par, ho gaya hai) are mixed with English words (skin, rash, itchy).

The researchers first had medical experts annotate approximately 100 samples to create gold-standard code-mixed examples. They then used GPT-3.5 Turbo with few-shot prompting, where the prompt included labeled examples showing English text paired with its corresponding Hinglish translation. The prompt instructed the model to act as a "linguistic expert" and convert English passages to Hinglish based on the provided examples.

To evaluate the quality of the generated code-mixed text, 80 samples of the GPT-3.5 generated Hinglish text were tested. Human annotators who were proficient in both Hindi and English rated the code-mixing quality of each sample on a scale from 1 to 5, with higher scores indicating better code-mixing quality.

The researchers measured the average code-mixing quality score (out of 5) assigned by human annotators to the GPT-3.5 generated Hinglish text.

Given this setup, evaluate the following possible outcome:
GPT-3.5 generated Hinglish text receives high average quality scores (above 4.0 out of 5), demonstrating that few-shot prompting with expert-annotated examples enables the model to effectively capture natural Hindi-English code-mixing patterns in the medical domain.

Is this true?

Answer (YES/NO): NO